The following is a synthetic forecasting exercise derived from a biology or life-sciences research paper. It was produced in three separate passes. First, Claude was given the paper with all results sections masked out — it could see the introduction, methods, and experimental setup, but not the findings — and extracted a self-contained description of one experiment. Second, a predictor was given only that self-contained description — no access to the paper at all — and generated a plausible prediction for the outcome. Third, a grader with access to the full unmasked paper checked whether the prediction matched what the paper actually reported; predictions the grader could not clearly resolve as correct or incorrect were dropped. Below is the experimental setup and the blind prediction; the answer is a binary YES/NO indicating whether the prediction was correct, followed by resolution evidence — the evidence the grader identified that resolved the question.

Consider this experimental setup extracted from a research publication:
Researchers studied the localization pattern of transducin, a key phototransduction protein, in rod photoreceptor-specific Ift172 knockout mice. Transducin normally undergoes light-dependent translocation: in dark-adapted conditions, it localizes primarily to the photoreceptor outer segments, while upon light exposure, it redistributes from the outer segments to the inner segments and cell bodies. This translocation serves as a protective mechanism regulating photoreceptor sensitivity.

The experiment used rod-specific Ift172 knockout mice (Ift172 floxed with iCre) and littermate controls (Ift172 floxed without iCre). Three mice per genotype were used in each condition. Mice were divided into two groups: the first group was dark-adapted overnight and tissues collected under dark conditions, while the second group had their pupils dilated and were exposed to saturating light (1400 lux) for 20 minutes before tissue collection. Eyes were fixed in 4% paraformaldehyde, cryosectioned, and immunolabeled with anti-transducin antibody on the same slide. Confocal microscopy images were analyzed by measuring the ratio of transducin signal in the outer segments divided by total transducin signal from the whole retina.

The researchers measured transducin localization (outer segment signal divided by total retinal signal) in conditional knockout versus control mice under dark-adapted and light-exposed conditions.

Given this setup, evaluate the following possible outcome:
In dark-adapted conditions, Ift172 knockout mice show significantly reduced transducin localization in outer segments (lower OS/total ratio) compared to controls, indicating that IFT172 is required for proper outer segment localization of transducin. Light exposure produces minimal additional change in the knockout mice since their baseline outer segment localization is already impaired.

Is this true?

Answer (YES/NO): NO